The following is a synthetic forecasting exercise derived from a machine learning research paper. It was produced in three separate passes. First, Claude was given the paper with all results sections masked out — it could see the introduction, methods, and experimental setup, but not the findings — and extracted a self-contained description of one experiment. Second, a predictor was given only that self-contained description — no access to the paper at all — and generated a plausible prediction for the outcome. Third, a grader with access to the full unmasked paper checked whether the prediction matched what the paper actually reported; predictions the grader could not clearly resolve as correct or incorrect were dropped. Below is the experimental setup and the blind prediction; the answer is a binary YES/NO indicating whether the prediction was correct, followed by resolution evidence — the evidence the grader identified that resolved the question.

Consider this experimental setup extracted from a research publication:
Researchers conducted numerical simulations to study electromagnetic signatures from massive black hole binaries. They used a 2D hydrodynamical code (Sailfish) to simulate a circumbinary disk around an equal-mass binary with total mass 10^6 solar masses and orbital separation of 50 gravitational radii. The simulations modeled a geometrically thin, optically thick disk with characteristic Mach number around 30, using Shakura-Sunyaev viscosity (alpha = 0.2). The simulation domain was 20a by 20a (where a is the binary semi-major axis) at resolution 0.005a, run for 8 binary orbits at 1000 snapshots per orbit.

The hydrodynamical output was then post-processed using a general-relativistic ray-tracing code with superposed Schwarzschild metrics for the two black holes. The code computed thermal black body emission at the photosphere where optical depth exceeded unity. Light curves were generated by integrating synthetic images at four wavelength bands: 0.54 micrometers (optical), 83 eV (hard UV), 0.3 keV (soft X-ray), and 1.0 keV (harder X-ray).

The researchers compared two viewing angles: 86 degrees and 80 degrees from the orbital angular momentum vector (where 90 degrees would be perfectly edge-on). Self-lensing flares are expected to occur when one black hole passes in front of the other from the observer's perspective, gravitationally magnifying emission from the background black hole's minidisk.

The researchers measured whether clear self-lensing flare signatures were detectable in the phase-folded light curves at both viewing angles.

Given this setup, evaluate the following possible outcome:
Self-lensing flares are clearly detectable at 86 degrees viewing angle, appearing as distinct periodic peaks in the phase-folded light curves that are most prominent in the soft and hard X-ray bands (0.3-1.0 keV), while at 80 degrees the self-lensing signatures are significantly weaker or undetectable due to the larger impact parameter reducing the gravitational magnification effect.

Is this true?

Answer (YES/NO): NO